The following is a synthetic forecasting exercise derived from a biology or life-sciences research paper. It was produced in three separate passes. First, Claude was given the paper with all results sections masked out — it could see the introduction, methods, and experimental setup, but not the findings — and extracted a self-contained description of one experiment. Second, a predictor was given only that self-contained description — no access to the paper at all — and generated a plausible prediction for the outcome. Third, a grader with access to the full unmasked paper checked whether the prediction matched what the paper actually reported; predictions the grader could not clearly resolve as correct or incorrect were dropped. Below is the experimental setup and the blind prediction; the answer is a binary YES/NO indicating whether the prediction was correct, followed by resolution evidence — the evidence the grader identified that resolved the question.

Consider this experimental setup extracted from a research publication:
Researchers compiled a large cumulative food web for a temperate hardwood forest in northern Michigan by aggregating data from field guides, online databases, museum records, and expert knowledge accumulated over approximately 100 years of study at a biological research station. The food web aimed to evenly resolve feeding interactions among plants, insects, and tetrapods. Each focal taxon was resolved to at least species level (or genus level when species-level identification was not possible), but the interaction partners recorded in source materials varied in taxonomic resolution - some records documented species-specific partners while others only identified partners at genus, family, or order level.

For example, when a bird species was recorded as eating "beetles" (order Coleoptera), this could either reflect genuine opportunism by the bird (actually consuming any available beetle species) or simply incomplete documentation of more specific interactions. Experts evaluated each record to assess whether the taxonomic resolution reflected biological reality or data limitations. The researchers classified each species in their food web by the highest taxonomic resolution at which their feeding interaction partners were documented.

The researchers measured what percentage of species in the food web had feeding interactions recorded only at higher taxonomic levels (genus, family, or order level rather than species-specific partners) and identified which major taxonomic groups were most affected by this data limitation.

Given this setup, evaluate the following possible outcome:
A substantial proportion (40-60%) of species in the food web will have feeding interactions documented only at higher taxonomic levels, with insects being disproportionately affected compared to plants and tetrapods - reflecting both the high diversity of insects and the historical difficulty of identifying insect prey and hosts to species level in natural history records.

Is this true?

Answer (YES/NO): NO